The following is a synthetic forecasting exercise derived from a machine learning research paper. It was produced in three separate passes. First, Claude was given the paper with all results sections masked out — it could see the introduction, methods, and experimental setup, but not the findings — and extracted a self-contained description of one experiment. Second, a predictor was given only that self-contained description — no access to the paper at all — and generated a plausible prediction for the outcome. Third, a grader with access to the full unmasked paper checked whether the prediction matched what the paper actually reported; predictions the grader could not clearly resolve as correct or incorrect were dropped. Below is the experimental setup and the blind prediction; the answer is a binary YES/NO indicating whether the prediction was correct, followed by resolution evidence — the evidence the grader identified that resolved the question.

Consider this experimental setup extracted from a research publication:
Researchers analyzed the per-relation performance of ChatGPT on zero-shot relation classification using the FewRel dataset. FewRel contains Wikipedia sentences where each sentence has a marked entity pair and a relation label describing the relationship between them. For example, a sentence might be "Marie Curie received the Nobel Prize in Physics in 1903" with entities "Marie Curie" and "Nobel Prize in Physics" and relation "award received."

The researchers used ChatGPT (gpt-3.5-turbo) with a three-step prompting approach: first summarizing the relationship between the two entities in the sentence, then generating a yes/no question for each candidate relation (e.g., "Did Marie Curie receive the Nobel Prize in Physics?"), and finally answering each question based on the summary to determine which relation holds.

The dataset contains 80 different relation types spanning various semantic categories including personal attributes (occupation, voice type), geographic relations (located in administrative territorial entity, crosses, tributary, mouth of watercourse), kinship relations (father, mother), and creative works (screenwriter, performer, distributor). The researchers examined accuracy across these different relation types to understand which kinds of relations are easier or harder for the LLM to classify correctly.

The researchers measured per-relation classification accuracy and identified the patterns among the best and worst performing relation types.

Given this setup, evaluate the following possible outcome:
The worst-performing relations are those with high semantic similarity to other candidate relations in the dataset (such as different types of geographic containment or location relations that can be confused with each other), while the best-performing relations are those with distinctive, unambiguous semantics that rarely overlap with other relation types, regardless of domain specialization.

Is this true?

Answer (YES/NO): NO